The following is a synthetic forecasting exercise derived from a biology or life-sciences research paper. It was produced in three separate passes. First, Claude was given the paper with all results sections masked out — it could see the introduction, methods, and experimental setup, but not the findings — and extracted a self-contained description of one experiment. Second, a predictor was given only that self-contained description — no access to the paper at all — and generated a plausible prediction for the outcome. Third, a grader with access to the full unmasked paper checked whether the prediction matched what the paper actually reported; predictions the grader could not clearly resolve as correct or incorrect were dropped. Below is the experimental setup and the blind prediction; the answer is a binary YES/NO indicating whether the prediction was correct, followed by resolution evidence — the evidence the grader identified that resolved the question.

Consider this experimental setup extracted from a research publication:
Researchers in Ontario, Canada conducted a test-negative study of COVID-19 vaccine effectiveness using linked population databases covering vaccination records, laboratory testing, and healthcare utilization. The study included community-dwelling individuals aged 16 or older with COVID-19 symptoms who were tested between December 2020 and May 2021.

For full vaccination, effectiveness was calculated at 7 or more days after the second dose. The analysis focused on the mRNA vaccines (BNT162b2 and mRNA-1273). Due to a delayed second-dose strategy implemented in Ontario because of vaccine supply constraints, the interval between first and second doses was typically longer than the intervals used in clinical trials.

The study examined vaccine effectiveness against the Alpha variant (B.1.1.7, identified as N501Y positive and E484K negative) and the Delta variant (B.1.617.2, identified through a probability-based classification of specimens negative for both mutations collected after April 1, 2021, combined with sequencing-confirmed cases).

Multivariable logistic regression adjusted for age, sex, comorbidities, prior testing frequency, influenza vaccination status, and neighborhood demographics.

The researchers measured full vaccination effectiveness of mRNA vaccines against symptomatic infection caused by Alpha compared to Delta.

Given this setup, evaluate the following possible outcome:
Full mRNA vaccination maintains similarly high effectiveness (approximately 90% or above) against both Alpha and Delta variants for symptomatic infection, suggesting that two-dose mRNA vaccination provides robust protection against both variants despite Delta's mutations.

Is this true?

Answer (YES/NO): NO